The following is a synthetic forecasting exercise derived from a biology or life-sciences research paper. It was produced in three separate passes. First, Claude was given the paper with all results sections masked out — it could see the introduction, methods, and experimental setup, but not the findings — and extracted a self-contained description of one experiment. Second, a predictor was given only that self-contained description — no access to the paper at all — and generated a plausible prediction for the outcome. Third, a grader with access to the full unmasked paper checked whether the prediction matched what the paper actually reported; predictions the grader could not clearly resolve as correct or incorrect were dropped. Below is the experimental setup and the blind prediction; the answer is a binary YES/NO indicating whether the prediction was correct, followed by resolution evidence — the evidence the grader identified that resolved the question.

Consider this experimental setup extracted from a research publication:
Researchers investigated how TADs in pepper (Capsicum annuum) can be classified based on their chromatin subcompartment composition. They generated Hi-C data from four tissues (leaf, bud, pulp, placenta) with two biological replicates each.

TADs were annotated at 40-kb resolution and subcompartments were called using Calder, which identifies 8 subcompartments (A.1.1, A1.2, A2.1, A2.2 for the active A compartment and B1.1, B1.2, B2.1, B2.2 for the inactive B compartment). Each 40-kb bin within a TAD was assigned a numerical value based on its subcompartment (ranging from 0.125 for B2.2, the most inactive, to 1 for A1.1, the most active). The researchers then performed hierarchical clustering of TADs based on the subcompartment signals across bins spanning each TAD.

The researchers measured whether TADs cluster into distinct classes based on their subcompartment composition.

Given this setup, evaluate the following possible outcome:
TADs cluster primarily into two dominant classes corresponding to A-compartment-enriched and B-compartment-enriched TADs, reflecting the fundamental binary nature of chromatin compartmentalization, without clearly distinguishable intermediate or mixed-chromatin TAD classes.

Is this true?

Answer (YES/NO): NO